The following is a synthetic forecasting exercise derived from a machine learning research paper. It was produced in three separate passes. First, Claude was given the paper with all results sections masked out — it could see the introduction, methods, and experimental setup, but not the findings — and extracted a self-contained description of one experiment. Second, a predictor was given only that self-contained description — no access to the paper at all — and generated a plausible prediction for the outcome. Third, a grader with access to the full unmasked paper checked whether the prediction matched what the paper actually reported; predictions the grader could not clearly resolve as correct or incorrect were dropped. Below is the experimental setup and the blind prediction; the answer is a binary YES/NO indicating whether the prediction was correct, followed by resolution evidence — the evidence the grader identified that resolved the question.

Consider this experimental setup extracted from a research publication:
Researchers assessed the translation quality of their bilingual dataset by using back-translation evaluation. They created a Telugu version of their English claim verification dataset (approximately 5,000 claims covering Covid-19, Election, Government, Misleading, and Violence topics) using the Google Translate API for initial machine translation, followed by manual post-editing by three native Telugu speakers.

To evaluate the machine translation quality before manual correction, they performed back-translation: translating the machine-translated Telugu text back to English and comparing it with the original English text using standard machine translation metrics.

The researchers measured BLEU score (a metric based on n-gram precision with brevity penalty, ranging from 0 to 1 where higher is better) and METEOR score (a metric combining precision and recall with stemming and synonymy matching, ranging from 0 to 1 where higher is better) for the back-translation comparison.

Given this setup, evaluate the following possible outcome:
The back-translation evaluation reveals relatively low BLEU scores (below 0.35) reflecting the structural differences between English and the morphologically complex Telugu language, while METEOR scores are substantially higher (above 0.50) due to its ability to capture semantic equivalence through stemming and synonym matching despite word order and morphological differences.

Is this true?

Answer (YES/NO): YES